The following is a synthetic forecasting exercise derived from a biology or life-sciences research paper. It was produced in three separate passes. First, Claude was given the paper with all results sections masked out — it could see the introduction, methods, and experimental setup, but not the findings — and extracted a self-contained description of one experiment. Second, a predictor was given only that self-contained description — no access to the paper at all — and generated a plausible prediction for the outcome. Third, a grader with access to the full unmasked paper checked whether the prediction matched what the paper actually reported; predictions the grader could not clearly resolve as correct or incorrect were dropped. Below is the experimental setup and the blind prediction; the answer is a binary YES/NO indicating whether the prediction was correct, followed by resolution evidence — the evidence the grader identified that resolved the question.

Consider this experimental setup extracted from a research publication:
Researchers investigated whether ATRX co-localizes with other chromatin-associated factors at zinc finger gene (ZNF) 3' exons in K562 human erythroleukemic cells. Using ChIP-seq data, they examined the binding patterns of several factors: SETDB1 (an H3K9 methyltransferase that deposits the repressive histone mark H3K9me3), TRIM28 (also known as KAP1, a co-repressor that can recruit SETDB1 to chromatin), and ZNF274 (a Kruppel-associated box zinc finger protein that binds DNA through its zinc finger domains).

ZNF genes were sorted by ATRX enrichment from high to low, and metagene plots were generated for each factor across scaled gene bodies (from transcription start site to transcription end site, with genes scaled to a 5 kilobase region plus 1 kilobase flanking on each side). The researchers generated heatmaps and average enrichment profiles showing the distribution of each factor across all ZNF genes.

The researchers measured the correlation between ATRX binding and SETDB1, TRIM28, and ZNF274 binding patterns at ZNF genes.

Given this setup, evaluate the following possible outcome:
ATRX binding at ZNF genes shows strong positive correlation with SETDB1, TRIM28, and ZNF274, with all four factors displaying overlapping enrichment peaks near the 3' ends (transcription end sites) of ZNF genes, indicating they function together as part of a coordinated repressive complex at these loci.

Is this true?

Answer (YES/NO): YES